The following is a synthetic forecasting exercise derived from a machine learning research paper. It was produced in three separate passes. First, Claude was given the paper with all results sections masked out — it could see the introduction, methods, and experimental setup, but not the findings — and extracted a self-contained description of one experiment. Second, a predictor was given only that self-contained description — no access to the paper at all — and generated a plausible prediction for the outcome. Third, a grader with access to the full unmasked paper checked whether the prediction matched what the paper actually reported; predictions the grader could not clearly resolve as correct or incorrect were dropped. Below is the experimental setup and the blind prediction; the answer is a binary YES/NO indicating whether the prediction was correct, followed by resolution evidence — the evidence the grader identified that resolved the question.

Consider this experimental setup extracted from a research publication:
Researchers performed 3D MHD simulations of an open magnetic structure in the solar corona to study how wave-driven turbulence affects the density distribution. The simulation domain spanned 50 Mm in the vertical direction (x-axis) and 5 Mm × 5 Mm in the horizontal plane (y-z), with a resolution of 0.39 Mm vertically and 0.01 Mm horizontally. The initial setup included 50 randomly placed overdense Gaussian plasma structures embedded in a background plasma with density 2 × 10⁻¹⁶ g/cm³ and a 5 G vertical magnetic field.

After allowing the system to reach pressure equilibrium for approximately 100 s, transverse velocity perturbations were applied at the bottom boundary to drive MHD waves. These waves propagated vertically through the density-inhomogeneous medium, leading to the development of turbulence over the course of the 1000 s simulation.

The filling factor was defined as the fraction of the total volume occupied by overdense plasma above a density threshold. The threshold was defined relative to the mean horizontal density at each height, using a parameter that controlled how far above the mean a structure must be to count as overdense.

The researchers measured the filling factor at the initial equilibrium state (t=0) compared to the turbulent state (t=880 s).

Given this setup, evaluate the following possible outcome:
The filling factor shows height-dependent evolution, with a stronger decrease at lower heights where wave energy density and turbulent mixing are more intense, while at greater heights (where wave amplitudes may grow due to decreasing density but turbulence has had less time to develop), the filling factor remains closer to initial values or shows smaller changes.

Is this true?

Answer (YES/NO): NO